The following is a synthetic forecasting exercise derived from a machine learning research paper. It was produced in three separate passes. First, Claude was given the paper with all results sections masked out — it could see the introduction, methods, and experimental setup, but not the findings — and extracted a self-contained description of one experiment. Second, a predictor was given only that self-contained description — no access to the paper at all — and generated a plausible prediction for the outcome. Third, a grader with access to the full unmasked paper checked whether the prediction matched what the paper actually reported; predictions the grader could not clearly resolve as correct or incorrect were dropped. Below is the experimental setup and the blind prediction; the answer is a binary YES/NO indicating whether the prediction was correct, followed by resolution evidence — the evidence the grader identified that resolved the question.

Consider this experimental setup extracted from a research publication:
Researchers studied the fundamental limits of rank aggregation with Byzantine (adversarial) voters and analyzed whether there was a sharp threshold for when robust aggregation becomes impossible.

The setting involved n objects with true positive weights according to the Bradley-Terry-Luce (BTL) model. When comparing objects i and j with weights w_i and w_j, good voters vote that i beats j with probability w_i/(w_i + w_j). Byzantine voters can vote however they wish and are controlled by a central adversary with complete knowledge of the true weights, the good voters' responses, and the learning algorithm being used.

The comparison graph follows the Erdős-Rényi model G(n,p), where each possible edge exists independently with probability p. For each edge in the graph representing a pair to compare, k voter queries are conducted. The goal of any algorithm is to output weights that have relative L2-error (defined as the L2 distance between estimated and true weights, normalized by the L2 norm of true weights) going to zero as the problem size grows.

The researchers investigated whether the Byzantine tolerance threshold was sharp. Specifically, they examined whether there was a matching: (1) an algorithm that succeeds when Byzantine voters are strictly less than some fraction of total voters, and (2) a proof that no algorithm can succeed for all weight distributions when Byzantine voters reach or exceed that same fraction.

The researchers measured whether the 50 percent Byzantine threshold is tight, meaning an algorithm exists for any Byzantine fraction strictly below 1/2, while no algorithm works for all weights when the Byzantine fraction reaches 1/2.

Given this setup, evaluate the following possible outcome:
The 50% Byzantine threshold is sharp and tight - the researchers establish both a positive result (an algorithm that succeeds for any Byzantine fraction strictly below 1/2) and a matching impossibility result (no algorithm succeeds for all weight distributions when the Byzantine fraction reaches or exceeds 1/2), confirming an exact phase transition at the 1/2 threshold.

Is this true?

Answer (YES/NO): YES